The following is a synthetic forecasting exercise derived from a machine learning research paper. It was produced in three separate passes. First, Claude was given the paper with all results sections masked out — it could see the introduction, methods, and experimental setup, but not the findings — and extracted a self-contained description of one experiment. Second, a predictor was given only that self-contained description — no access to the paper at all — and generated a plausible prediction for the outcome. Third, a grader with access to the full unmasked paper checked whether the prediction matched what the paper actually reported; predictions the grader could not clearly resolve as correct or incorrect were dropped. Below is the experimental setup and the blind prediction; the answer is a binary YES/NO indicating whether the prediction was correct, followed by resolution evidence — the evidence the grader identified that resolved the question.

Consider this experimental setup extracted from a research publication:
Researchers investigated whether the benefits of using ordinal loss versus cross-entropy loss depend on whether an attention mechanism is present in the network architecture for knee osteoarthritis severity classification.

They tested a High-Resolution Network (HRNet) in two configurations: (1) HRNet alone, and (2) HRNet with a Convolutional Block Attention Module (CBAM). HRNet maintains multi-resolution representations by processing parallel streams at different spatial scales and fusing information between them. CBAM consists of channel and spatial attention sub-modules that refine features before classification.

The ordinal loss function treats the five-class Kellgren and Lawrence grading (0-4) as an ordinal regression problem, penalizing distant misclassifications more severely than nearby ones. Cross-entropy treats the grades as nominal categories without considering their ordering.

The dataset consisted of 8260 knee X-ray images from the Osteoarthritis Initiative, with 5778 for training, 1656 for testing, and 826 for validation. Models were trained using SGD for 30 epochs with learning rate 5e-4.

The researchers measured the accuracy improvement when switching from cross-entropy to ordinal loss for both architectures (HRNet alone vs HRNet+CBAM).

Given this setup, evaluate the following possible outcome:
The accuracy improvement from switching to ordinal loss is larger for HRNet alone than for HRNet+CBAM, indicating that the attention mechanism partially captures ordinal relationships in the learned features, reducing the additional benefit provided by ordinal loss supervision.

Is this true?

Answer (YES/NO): NO